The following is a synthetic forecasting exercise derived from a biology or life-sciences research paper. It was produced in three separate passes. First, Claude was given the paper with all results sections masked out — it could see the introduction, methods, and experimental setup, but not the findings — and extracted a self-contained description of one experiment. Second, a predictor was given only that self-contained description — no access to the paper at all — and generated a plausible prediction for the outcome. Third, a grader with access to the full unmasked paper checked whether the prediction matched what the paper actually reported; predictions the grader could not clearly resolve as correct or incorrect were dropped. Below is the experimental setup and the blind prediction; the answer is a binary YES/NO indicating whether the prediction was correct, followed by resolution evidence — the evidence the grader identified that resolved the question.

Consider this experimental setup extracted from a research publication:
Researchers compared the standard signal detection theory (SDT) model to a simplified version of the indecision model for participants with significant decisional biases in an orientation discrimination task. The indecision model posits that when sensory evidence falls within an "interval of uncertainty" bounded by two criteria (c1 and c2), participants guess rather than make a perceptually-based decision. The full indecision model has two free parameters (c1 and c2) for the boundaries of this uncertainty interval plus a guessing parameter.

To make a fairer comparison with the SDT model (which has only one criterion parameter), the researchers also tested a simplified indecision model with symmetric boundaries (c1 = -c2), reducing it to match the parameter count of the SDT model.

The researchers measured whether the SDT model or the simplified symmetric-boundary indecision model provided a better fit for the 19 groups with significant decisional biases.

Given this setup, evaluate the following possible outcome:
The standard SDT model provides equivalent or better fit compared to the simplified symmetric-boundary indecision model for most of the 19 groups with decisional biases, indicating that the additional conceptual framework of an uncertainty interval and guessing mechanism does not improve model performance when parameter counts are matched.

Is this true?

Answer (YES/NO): YES